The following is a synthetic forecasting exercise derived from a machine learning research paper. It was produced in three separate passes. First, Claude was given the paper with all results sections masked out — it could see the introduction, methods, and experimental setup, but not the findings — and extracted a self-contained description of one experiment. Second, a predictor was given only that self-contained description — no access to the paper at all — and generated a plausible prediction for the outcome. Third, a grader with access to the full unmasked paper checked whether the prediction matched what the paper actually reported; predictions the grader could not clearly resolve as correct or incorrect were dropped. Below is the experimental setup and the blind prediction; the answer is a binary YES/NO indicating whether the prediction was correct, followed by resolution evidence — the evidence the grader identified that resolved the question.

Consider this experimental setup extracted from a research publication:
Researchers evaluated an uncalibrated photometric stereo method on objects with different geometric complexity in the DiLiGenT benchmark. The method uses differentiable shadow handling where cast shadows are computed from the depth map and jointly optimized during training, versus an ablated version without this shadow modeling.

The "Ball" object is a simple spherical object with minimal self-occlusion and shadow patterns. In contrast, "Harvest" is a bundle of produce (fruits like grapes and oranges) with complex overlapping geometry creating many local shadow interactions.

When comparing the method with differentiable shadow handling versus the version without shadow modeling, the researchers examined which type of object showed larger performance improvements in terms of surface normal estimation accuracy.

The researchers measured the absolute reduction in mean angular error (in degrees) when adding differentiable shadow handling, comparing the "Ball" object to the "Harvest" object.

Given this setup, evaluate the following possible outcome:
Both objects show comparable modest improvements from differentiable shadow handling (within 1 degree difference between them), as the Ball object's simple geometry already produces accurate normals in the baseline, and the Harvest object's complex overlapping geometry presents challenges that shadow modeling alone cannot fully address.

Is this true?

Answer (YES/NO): NO